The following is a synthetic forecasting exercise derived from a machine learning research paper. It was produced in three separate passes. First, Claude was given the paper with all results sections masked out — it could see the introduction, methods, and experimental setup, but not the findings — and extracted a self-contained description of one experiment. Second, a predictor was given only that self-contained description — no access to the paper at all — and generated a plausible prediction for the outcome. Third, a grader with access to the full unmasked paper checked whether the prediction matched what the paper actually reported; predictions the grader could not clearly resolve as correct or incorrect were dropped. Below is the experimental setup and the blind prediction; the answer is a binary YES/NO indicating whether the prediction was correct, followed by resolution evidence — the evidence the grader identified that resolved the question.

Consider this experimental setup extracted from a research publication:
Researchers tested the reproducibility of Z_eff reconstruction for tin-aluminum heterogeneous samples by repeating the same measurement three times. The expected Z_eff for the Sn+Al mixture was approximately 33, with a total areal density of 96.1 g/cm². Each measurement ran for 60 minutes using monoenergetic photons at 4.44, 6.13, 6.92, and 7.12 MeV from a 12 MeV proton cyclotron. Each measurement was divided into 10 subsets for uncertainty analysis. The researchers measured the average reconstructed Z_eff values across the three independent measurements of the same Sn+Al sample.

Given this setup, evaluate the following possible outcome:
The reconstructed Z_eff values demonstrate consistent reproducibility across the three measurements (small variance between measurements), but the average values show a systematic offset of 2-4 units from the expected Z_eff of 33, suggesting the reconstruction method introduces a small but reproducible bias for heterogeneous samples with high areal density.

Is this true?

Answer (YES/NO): NO